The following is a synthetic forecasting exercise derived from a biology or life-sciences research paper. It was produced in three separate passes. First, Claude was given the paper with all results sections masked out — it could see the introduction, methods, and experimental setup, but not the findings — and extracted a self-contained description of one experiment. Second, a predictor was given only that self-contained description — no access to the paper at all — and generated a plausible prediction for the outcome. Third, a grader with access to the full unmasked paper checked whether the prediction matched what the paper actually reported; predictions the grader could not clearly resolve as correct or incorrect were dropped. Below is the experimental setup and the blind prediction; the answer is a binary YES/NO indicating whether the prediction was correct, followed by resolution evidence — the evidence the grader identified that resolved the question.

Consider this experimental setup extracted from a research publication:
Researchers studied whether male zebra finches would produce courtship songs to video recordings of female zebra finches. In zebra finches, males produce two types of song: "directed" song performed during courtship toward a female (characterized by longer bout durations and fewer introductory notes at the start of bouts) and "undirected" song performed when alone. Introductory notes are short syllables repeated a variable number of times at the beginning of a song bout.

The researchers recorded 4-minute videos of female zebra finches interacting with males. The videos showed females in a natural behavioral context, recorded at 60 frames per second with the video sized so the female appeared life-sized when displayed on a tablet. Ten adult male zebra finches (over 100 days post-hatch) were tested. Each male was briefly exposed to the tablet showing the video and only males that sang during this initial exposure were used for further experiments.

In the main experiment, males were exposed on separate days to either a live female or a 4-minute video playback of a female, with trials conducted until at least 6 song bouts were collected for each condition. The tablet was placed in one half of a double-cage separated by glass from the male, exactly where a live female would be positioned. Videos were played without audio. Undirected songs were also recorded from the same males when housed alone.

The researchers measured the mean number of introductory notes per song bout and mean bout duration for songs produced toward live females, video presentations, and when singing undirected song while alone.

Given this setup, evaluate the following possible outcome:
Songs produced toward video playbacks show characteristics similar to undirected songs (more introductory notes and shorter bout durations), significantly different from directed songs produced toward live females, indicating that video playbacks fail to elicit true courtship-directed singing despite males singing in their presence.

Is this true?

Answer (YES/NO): NO